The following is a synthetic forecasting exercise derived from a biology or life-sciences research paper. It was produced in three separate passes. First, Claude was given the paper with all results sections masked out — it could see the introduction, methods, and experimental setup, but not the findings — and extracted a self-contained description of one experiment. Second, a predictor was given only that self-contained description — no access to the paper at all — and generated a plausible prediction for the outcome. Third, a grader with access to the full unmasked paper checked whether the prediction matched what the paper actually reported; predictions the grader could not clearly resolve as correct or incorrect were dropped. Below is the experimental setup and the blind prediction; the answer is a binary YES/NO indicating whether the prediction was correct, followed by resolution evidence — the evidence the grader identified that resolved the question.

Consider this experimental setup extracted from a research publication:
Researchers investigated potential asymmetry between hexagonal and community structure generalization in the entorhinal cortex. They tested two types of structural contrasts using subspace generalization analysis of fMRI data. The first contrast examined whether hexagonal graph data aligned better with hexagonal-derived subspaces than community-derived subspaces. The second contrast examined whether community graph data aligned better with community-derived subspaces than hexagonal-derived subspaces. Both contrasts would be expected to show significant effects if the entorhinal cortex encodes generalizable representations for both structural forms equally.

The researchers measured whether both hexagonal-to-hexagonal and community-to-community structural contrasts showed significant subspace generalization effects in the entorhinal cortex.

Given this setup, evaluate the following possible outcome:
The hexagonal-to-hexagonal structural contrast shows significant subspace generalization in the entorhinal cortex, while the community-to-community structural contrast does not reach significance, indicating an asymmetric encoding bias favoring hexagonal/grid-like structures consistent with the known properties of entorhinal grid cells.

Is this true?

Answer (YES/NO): YES